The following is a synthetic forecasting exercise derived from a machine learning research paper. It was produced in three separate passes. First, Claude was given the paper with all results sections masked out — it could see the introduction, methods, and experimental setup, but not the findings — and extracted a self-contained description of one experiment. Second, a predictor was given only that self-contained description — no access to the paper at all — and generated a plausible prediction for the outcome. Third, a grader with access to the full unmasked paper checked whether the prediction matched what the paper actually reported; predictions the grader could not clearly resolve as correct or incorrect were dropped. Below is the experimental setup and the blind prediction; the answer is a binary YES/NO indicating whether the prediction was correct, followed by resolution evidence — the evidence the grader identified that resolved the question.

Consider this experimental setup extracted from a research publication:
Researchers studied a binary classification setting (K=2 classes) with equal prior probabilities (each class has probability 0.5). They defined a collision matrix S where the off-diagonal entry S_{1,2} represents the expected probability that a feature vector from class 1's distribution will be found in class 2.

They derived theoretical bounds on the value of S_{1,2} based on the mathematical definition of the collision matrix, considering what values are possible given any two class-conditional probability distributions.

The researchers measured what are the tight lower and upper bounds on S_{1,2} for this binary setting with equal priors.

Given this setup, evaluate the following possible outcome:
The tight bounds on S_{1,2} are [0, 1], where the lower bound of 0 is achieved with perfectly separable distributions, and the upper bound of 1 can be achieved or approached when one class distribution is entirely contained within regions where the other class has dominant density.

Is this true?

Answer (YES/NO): NO